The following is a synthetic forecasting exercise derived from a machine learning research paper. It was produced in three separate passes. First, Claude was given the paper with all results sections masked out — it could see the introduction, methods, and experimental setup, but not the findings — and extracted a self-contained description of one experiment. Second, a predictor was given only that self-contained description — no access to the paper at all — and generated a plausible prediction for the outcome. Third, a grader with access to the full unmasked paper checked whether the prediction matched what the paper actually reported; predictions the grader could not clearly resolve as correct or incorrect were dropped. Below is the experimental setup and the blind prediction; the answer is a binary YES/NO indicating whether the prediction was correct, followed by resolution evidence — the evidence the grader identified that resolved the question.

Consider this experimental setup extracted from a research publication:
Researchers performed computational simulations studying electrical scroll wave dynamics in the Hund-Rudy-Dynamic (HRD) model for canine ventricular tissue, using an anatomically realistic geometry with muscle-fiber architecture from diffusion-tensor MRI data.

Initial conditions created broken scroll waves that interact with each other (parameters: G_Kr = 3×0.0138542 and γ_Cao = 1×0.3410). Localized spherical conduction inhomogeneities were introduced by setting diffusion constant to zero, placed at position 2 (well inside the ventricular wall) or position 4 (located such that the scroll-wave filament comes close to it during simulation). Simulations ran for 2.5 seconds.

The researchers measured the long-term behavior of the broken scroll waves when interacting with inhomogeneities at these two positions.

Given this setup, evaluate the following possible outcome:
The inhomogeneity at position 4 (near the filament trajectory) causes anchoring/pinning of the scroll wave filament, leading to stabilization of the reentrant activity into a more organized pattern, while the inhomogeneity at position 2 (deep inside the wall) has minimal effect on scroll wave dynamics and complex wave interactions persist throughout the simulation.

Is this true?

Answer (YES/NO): NO